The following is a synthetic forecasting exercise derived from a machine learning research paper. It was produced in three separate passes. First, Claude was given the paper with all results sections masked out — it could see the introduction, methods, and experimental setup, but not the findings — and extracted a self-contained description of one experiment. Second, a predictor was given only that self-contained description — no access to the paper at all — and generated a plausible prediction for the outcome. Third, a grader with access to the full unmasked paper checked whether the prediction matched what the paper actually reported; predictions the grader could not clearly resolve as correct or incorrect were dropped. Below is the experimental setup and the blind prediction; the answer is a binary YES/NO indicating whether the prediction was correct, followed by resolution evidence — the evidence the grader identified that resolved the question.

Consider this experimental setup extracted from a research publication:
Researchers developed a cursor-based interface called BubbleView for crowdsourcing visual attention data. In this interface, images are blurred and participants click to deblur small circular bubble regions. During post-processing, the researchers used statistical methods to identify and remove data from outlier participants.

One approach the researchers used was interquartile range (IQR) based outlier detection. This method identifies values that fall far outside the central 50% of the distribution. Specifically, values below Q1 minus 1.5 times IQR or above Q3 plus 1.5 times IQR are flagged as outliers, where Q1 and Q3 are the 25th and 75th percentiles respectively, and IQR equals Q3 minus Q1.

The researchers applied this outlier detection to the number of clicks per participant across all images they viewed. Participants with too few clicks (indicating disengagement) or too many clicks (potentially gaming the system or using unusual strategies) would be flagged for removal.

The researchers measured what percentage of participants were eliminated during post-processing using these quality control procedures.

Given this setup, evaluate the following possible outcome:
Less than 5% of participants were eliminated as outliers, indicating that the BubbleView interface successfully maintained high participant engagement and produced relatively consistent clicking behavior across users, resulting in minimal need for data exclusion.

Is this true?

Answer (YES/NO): YES